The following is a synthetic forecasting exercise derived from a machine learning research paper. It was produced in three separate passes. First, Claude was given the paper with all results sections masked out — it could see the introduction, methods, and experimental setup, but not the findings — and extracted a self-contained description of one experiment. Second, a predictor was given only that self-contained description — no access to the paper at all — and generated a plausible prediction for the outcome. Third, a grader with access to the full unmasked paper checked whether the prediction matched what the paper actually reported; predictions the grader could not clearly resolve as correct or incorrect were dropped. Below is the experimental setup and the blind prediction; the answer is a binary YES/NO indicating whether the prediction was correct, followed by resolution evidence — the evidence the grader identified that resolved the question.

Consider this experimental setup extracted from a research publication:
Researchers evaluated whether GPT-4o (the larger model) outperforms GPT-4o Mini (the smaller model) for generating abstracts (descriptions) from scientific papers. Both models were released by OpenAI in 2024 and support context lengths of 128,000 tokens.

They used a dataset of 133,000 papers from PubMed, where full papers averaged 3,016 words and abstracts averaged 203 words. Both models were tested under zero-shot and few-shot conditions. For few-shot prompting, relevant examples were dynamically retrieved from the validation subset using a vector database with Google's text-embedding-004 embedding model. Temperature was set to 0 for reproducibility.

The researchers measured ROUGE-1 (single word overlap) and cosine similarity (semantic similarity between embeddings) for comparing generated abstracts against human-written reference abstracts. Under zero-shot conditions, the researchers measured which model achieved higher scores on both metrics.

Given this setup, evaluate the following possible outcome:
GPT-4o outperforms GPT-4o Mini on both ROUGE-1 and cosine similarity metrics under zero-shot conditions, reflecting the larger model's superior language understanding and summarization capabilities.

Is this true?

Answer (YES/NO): NO